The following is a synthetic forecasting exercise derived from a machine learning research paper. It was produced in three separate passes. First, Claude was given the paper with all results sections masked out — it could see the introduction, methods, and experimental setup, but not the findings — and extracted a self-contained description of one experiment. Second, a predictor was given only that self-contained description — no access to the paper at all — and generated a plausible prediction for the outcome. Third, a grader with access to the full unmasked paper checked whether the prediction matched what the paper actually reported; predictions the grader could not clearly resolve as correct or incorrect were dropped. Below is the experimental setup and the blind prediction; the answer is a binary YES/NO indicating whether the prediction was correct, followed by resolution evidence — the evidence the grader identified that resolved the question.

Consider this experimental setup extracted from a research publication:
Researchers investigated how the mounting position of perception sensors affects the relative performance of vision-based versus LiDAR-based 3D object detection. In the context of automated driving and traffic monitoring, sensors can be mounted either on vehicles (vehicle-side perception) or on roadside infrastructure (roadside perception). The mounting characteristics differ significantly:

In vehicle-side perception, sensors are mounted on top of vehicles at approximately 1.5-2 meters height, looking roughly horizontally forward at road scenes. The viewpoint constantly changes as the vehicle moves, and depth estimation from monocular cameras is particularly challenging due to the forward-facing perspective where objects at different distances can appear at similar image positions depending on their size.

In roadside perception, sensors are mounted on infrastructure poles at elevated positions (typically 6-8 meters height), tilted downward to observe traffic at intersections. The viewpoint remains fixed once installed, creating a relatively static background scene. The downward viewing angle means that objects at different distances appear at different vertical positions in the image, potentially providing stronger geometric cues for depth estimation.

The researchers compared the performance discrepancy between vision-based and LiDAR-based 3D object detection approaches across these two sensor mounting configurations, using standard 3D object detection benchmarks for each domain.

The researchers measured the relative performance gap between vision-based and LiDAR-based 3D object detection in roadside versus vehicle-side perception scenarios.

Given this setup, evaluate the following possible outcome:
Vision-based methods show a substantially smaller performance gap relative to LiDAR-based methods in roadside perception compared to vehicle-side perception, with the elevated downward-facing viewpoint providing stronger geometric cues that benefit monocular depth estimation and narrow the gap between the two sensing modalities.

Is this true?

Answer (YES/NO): YES